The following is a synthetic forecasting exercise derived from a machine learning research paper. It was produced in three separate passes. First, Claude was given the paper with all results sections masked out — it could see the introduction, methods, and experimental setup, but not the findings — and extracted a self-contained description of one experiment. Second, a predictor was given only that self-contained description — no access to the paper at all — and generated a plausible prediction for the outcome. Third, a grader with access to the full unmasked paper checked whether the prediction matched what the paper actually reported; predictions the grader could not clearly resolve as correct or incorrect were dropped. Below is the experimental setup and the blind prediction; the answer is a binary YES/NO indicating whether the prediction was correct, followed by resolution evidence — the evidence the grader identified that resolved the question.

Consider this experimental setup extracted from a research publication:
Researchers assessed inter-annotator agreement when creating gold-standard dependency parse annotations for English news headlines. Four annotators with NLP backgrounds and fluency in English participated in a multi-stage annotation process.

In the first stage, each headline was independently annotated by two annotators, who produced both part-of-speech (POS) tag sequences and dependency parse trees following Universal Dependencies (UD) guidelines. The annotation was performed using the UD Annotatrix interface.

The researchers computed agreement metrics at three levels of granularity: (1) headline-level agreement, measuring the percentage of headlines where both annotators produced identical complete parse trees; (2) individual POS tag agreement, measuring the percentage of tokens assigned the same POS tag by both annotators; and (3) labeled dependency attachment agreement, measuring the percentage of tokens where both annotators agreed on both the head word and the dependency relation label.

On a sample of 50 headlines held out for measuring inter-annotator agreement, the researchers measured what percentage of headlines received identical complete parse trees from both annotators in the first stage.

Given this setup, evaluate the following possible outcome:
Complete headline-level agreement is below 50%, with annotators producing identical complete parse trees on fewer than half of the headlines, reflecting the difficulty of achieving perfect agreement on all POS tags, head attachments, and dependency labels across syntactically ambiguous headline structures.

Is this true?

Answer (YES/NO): NO